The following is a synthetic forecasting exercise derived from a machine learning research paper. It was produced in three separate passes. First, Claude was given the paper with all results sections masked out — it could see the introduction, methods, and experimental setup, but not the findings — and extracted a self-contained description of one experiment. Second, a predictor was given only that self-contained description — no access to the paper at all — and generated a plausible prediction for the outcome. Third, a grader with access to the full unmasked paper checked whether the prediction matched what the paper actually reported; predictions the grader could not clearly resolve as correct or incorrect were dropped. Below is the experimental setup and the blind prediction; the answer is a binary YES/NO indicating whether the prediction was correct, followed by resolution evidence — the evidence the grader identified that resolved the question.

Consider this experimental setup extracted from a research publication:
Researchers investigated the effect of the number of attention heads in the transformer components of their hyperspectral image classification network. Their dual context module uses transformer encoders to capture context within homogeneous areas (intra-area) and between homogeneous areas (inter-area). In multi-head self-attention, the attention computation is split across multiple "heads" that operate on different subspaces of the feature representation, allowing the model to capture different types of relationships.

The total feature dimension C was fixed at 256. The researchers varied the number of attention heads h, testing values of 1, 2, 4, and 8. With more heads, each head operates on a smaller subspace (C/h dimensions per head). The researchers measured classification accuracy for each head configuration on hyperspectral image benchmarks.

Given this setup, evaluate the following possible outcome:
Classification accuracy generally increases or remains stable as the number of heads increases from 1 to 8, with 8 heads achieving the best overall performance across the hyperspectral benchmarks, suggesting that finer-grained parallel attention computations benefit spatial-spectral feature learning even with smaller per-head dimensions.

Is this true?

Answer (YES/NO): NO